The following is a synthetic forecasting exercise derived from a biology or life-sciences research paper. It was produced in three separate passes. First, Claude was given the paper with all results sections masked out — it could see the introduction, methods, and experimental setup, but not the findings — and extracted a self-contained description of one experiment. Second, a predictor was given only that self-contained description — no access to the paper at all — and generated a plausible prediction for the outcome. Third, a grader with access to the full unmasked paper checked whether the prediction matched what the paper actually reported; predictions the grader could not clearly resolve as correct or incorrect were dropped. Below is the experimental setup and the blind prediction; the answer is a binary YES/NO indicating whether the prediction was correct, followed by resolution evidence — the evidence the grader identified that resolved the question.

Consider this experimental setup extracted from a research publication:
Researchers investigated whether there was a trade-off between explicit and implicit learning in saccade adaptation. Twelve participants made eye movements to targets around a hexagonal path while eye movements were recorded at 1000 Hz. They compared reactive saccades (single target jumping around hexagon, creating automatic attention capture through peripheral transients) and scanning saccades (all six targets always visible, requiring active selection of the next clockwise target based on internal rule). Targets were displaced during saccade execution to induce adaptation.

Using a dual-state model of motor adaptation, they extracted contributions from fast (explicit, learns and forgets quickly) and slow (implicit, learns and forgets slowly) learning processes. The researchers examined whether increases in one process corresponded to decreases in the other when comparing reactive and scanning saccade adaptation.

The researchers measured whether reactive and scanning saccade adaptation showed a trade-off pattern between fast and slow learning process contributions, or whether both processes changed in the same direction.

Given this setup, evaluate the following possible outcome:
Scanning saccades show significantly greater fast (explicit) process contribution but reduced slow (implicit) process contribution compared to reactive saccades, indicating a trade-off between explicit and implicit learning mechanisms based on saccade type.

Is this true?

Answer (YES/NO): NO